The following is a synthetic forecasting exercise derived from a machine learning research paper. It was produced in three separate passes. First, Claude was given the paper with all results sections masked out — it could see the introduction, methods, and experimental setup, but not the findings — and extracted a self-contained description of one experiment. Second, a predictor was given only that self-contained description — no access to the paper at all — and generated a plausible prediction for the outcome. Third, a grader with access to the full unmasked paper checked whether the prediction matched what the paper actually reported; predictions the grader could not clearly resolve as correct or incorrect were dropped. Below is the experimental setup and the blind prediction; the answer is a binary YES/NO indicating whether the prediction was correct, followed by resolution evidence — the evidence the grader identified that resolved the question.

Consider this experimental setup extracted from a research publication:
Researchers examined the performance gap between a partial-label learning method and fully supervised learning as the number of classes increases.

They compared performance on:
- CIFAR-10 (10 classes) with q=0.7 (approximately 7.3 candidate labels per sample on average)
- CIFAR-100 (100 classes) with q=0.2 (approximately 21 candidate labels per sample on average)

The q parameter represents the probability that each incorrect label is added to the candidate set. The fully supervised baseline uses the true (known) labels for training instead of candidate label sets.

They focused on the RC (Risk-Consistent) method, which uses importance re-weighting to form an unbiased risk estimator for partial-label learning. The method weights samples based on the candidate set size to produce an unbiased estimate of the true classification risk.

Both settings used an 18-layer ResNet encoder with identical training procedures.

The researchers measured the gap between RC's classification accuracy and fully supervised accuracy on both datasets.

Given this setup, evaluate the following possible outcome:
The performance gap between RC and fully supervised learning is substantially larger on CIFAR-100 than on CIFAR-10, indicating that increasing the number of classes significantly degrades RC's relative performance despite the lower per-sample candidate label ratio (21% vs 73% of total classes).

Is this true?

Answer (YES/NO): YES